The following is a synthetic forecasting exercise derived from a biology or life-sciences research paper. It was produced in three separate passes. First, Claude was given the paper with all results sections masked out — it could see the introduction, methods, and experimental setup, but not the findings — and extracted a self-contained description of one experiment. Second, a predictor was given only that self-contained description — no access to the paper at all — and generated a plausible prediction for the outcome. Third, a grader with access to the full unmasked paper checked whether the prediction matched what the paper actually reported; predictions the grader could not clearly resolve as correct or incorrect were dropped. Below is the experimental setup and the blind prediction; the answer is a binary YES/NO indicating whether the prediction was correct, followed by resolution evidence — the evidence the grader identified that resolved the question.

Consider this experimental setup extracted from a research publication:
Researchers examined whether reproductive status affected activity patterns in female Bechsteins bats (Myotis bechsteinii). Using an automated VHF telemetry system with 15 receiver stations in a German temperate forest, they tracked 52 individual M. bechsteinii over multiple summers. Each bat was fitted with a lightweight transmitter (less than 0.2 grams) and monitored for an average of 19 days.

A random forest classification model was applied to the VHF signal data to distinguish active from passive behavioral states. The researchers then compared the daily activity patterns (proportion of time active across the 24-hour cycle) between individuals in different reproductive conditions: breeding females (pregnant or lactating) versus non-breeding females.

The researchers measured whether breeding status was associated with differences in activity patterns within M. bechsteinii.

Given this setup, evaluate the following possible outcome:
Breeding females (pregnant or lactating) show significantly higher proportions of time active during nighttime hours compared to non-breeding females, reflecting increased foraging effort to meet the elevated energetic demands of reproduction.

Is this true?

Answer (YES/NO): NO